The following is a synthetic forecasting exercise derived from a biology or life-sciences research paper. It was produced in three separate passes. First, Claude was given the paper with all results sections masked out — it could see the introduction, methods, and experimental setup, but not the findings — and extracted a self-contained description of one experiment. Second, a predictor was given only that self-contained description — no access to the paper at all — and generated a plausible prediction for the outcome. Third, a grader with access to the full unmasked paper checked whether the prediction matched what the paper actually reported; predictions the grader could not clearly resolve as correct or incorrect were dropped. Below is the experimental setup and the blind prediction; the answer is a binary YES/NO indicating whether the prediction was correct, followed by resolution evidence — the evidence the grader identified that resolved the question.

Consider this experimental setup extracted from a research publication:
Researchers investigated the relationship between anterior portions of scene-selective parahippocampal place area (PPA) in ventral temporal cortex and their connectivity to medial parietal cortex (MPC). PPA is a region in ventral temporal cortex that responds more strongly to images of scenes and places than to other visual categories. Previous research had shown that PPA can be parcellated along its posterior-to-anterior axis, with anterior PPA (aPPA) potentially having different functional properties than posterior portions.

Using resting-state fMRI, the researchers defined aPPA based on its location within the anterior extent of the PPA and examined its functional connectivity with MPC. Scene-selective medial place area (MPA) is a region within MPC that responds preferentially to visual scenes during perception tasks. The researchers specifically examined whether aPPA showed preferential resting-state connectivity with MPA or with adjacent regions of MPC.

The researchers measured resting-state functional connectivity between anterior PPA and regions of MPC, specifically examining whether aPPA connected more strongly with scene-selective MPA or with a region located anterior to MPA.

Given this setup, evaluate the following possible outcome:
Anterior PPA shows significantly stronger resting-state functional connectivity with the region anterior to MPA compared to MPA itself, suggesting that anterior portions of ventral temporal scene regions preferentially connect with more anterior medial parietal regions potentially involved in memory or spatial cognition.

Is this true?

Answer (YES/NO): YES